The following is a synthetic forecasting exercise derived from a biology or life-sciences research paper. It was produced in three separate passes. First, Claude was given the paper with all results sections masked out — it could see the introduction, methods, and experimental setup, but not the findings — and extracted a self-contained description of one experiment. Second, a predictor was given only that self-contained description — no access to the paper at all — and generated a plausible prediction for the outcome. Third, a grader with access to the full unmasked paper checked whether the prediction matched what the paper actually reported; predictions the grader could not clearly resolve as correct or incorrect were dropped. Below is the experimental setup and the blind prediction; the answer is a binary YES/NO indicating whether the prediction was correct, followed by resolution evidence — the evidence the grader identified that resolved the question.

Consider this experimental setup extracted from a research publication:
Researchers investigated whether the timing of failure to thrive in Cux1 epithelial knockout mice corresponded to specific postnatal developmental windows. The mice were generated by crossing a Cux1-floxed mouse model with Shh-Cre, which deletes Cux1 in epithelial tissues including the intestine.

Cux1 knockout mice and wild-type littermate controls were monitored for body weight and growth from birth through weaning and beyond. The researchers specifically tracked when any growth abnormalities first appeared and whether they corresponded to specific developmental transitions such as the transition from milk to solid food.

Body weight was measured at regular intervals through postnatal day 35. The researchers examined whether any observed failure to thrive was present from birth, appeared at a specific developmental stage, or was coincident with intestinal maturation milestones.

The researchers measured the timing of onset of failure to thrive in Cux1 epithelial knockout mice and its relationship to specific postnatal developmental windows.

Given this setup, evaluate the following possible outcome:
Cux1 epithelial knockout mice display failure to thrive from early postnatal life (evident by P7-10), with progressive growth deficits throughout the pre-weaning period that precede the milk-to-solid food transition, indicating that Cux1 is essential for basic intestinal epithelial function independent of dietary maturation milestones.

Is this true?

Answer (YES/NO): NO